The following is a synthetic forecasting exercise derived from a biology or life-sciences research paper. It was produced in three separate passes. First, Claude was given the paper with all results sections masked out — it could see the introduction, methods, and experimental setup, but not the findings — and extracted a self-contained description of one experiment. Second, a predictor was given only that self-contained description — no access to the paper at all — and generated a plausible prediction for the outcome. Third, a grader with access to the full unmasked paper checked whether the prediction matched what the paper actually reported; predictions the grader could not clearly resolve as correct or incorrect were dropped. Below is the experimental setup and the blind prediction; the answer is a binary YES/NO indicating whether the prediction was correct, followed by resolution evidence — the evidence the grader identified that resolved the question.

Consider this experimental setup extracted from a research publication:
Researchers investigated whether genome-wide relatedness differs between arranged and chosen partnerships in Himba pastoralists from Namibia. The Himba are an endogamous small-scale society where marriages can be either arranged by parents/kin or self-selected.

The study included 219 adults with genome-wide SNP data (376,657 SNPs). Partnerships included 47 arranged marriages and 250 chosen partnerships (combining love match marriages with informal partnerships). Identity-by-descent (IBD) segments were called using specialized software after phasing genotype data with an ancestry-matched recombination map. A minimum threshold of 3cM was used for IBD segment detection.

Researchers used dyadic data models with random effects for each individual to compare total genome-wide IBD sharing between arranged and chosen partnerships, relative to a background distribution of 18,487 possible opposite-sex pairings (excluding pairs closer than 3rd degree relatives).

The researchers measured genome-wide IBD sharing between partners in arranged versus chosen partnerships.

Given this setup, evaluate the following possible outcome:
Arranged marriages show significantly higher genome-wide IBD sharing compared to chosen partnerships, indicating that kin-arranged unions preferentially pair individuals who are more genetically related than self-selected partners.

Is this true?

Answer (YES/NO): NO